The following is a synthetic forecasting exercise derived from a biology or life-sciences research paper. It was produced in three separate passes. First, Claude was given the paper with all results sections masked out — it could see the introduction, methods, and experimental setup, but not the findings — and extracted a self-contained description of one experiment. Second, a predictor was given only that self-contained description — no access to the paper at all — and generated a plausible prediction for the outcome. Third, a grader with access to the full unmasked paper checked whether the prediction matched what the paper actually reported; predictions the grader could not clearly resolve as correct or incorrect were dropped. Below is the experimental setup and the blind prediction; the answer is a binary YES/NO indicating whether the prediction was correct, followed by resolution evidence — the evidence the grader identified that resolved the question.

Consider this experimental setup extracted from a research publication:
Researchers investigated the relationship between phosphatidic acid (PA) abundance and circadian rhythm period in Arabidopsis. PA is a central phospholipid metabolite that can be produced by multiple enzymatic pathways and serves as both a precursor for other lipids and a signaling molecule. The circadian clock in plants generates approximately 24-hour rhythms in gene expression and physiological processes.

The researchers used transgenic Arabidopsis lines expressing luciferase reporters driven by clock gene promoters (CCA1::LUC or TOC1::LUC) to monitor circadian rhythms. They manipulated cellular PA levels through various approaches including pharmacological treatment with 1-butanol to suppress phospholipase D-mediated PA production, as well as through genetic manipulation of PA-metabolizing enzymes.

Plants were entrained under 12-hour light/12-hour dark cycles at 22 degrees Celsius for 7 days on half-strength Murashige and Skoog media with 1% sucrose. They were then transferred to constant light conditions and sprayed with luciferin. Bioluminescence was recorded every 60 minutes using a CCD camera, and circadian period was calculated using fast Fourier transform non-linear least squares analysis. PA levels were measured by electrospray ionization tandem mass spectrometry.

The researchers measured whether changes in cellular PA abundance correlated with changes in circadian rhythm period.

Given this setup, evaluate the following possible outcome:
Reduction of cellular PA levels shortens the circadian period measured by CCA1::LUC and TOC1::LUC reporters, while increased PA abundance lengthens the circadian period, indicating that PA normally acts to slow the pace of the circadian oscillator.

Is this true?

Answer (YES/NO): YES